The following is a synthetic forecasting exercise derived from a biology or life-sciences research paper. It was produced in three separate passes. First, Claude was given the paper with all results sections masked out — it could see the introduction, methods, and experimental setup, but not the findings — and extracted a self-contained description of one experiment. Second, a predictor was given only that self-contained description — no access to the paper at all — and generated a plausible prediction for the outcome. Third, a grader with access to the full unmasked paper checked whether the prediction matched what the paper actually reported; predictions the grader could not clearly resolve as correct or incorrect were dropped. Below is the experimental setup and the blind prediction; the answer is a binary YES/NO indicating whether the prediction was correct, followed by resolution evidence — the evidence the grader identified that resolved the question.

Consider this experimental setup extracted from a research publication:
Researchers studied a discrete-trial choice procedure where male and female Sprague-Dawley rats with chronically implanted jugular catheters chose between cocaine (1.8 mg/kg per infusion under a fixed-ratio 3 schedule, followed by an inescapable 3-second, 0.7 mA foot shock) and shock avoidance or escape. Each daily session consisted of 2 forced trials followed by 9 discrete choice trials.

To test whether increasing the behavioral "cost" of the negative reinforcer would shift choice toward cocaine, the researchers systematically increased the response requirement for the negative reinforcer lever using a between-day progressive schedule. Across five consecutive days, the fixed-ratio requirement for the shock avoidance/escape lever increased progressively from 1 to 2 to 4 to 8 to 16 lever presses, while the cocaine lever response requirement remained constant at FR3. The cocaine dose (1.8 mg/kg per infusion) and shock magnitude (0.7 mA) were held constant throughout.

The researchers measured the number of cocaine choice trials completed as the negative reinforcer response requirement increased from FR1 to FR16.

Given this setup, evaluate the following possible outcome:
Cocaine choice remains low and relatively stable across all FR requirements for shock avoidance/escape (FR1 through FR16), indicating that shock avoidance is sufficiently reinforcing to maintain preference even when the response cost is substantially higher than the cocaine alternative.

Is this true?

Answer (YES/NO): YES